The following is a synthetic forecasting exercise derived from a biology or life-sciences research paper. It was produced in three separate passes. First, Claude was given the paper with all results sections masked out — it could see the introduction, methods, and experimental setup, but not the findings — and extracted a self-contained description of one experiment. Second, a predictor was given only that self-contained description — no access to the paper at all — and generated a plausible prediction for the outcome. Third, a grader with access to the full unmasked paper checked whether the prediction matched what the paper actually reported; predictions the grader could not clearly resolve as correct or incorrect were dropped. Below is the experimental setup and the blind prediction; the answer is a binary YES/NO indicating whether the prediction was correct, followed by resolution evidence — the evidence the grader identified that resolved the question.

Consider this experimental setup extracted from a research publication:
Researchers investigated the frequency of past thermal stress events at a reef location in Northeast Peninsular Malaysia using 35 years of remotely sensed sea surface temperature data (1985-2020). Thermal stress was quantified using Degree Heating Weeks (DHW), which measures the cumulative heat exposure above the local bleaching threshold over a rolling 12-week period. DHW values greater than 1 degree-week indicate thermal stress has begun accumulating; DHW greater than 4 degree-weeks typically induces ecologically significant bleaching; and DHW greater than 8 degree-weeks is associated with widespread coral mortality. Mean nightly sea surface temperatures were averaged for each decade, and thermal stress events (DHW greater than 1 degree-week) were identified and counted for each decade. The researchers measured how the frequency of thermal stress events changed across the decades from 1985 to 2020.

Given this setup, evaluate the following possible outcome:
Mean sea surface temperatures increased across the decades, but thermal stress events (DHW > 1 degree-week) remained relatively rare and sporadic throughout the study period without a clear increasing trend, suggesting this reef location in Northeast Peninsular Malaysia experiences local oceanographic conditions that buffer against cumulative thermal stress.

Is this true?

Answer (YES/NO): NO